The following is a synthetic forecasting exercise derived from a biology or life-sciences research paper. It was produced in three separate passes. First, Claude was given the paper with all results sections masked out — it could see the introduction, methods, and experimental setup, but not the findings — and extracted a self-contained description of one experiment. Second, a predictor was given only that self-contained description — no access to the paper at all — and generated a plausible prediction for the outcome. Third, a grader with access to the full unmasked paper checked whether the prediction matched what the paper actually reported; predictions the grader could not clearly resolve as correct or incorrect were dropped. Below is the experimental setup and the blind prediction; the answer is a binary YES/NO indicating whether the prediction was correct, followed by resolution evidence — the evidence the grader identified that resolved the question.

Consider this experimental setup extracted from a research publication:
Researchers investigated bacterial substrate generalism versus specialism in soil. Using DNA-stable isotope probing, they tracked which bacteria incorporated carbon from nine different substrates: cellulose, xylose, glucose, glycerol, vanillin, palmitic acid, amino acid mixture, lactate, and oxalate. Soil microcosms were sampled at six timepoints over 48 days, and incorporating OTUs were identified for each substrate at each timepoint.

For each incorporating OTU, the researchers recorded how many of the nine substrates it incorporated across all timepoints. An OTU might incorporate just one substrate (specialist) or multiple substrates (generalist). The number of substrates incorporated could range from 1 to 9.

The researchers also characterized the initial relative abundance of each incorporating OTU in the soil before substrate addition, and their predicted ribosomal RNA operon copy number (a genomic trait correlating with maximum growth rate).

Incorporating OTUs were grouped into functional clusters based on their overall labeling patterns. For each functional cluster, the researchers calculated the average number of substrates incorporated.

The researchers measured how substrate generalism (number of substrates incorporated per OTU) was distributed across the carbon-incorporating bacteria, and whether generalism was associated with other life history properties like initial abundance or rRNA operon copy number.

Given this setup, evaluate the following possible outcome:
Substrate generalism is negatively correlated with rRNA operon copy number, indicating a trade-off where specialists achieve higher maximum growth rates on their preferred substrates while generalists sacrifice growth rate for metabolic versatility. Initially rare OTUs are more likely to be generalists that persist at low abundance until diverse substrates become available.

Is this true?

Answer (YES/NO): NO